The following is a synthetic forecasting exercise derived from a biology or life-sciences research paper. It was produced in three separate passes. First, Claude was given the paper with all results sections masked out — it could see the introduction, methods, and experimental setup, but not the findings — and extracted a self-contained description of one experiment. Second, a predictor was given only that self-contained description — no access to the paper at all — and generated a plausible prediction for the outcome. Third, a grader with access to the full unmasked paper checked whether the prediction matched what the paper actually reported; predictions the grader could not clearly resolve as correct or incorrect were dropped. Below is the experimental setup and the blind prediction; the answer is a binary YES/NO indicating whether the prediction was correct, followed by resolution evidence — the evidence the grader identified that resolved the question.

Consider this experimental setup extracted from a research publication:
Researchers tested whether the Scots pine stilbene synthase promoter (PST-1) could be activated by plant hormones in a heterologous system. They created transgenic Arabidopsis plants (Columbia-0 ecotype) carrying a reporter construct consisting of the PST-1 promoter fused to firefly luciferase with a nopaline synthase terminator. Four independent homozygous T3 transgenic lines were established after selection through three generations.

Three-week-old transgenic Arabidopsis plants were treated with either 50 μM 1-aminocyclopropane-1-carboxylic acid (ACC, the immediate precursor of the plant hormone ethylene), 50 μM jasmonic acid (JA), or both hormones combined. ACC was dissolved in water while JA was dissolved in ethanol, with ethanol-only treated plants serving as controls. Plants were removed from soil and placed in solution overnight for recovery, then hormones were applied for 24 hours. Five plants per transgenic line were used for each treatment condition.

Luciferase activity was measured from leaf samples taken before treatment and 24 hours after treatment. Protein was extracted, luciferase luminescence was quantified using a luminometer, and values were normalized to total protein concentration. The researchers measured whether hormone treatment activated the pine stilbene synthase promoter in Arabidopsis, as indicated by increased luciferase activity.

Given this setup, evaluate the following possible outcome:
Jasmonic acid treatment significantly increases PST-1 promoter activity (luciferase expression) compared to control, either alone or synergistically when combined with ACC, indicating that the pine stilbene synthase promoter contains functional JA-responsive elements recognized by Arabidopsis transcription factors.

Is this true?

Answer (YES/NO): NO